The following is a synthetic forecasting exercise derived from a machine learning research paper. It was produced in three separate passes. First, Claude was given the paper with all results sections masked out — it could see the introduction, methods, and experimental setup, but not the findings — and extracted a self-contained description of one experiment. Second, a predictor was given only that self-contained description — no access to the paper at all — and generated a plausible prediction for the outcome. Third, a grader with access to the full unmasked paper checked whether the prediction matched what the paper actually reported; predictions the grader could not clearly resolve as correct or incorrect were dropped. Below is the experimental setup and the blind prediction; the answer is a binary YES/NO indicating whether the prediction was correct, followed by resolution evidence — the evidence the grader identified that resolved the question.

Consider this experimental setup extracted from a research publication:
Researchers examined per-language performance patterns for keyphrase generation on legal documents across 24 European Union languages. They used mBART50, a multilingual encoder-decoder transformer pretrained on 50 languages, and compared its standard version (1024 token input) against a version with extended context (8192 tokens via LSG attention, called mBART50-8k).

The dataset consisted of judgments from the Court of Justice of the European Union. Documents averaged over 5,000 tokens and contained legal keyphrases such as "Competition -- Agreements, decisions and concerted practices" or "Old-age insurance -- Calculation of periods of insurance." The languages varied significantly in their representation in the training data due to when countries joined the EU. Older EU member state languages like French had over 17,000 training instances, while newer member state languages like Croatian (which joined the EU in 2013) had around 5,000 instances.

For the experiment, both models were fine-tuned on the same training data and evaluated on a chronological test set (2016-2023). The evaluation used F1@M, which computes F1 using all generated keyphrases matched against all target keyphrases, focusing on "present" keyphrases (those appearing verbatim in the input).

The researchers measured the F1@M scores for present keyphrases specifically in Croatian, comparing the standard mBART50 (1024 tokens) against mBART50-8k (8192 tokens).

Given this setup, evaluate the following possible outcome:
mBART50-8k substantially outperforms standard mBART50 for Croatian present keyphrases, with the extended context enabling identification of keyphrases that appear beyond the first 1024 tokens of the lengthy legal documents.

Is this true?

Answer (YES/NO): YES